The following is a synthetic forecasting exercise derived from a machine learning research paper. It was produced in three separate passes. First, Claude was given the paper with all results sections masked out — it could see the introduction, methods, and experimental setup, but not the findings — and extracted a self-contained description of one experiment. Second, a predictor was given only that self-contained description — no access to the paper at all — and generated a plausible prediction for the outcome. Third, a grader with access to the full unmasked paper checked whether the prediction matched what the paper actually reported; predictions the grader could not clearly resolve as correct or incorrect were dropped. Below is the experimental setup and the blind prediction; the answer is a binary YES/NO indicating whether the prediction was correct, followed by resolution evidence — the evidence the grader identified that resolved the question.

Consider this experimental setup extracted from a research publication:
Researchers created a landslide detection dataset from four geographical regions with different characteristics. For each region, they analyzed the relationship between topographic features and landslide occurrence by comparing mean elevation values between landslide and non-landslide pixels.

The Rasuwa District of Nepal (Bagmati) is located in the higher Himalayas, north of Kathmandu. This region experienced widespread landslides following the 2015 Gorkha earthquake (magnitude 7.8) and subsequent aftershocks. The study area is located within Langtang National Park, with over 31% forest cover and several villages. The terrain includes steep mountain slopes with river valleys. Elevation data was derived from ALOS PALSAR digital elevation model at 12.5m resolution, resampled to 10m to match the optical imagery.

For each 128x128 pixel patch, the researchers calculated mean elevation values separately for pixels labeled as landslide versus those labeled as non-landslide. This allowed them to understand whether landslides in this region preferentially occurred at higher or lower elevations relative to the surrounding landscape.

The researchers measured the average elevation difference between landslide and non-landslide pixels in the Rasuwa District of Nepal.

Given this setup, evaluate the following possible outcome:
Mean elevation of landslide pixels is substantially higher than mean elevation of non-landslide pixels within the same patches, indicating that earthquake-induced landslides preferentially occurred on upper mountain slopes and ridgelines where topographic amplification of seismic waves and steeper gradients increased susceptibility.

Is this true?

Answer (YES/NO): NO